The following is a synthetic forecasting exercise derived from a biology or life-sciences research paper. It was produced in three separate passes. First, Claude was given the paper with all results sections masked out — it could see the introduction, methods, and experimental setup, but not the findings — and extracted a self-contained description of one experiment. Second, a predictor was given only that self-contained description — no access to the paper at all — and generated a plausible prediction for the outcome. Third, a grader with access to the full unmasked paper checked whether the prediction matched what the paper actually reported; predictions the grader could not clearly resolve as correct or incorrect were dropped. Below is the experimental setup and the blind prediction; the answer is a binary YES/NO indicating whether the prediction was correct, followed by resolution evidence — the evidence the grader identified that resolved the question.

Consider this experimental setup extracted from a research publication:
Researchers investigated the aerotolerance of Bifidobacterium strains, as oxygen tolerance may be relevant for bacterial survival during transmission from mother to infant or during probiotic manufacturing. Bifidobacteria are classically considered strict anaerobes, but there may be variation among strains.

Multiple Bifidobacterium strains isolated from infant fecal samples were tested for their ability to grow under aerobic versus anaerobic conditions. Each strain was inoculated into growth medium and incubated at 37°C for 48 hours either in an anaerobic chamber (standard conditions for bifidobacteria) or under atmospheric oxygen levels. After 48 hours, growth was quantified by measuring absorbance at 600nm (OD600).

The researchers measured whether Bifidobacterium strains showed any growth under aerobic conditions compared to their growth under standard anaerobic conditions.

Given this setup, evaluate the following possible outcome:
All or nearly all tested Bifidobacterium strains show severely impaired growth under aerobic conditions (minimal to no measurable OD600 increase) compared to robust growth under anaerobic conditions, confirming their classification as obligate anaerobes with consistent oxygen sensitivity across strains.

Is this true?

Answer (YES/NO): NO